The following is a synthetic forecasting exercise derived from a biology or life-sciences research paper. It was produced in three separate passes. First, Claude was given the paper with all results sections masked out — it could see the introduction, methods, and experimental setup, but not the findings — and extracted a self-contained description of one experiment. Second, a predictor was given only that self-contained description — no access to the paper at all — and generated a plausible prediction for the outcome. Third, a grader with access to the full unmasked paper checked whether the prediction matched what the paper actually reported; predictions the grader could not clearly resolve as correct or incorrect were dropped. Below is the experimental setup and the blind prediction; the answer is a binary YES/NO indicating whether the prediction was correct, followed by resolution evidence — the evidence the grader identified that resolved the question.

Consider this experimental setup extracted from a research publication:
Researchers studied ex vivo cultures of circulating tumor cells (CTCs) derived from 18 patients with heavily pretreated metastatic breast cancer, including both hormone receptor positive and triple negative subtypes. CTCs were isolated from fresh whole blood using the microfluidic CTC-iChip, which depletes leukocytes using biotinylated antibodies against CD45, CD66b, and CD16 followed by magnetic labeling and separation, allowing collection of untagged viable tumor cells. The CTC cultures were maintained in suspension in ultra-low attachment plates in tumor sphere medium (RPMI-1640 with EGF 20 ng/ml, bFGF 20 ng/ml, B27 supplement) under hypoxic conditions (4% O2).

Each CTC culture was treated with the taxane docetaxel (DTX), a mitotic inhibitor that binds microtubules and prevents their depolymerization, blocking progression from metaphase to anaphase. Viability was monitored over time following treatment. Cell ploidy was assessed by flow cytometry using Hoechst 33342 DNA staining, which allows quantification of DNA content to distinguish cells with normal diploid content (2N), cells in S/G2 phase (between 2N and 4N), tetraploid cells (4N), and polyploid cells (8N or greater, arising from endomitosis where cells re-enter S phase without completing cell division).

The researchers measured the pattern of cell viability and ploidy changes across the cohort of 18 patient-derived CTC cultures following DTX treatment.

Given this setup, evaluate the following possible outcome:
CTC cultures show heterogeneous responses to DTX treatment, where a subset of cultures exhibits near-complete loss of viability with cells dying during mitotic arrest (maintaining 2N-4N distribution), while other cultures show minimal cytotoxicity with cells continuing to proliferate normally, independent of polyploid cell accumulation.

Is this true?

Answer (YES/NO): NO